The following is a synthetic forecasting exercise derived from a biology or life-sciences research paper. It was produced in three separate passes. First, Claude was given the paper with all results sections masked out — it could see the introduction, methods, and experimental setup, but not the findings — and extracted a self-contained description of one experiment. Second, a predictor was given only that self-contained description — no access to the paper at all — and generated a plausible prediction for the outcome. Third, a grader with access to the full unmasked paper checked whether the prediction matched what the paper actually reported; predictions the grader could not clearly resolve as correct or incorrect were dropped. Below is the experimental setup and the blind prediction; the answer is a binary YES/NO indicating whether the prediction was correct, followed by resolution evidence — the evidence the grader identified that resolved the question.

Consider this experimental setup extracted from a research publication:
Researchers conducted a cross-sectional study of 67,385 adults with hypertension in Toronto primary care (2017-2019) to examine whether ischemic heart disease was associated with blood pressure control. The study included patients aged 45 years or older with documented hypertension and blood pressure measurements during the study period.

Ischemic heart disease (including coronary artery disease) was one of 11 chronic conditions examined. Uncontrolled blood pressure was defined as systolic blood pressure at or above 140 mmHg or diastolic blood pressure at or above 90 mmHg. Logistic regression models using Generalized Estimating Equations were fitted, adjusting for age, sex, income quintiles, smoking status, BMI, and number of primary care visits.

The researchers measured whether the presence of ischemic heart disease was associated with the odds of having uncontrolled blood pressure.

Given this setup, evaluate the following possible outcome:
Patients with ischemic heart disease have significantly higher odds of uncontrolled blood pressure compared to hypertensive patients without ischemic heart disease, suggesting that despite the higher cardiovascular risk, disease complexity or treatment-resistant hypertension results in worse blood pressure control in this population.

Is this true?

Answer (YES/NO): NO